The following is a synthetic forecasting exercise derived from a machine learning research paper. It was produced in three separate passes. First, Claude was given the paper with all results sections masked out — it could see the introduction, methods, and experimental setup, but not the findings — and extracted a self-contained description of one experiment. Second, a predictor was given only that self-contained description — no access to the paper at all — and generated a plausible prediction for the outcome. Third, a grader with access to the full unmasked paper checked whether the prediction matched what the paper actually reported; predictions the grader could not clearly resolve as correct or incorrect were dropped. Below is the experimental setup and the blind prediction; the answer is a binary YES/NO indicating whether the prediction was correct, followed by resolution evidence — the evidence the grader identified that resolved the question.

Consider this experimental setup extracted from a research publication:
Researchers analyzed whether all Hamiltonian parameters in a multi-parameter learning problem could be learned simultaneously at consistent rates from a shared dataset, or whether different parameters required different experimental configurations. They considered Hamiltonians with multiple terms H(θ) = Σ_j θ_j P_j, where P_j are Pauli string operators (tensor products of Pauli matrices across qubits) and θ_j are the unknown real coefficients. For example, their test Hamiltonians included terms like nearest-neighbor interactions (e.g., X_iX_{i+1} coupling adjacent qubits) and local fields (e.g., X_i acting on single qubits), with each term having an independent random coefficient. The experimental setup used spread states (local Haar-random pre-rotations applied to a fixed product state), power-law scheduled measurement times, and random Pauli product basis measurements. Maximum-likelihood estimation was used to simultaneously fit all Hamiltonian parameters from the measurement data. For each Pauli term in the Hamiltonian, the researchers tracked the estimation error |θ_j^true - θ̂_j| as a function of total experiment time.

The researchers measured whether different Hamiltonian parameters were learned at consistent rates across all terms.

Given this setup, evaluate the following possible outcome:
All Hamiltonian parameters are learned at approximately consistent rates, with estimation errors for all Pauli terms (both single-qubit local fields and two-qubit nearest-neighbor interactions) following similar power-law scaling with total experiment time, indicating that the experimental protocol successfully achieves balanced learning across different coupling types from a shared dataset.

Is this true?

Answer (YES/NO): YES